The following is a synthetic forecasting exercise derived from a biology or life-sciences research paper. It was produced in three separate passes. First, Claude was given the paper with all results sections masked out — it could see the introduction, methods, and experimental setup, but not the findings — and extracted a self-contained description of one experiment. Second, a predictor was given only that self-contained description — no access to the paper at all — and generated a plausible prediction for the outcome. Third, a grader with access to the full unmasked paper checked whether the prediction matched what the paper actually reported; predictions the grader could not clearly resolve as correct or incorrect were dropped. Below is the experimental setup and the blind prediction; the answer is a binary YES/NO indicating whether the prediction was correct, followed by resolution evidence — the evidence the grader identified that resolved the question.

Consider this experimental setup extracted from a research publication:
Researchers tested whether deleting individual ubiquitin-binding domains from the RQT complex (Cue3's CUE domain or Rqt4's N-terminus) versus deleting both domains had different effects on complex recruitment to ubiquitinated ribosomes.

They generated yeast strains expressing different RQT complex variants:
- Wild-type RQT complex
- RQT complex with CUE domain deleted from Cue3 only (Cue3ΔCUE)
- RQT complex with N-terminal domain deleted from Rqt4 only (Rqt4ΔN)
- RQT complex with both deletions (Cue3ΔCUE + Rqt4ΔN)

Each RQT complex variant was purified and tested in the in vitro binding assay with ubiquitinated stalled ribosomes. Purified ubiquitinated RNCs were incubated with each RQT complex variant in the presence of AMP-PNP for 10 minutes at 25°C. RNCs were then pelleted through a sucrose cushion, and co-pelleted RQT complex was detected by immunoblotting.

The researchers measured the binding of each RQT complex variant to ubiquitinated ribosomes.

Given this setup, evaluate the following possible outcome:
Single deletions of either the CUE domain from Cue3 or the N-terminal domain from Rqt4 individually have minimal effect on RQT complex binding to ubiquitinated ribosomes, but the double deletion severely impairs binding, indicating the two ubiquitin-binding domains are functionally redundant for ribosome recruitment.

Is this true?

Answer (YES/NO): NO